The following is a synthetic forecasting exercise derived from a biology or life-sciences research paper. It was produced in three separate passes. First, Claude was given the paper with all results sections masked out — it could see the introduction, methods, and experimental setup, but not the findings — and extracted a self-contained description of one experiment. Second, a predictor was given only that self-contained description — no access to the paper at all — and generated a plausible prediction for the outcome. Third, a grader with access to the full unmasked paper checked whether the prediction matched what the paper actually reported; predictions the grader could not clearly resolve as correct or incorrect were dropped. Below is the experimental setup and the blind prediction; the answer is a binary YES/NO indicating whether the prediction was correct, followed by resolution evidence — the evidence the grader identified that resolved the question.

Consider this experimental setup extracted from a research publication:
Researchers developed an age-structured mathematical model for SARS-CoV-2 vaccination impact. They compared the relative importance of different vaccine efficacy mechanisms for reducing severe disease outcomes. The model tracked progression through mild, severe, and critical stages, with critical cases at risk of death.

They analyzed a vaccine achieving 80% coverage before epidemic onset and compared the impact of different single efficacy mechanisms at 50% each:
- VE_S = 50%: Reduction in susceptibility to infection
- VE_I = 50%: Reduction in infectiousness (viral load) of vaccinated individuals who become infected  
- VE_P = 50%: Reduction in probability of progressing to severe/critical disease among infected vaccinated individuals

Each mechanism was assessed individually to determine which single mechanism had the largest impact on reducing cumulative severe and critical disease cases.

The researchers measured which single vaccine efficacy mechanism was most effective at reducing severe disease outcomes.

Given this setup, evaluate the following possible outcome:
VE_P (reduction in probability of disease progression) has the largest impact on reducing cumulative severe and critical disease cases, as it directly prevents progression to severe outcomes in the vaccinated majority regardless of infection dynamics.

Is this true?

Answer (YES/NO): NO